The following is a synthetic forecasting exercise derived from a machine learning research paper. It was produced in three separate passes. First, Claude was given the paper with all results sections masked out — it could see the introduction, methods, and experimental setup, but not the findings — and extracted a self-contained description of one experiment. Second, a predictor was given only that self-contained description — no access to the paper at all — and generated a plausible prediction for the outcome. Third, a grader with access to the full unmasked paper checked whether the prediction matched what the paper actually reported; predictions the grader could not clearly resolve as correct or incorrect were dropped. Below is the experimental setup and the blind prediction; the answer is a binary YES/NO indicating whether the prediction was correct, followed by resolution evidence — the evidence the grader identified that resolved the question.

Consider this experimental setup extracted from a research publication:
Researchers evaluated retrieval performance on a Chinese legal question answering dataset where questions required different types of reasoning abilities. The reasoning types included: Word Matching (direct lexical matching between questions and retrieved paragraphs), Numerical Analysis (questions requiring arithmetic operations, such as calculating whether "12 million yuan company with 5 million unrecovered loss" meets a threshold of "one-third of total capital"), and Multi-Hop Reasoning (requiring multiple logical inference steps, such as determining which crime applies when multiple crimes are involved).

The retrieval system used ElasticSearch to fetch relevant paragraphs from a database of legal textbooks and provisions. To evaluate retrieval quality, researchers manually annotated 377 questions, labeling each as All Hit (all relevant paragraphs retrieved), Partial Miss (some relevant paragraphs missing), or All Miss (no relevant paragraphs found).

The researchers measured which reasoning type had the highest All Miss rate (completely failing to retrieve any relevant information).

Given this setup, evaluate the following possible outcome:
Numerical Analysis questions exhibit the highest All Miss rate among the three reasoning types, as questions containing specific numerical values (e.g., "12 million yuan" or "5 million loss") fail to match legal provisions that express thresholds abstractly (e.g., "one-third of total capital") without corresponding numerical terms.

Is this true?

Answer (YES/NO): YES